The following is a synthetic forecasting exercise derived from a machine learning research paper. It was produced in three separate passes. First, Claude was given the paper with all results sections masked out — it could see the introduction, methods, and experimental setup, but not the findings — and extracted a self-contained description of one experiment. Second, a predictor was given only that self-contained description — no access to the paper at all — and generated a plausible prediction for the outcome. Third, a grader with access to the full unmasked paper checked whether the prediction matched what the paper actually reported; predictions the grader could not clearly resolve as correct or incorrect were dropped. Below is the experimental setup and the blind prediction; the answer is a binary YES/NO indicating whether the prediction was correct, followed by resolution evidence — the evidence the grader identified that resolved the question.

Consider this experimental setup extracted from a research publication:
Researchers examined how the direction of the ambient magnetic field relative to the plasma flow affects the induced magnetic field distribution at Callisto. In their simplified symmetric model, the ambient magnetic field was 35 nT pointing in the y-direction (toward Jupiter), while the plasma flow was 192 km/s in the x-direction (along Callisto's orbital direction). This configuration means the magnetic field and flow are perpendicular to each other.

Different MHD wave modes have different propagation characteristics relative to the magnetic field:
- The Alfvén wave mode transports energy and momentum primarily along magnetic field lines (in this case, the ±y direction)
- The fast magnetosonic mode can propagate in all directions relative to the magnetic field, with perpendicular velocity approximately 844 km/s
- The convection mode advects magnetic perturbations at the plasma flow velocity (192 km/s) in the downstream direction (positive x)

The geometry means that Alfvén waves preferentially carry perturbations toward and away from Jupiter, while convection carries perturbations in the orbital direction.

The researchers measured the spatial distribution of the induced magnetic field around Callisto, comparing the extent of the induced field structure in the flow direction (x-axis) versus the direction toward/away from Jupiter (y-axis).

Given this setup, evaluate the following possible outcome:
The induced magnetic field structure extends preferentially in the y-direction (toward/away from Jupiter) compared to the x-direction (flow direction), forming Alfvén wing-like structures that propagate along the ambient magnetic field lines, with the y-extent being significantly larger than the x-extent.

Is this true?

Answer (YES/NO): NO